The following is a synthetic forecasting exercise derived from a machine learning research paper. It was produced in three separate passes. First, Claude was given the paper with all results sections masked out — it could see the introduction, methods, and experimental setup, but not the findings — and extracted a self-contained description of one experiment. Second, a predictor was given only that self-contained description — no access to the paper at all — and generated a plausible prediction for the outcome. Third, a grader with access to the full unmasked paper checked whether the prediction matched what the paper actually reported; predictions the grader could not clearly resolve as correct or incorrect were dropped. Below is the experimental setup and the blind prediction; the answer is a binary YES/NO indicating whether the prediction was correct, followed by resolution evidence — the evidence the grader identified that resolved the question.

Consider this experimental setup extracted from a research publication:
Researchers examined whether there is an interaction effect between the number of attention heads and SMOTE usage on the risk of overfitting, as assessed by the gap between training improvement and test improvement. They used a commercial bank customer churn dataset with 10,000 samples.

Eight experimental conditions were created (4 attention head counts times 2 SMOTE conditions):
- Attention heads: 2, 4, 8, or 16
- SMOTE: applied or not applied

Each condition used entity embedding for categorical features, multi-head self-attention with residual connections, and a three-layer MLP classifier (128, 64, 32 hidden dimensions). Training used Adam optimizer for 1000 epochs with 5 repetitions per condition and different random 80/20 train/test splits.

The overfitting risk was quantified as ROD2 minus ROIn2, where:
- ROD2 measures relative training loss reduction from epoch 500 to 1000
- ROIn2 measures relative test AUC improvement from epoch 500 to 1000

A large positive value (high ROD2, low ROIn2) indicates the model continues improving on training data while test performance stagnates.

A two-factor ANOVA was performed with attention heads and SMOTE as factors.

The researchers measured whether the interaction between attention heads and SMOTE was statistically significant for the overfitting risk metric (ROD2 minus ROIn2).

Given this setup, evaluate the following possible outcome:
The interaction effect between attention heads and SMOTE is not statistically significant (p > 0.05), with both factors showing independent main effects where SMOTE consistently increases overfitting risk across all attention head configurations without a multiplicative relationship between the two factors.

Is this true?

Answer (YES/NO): NO